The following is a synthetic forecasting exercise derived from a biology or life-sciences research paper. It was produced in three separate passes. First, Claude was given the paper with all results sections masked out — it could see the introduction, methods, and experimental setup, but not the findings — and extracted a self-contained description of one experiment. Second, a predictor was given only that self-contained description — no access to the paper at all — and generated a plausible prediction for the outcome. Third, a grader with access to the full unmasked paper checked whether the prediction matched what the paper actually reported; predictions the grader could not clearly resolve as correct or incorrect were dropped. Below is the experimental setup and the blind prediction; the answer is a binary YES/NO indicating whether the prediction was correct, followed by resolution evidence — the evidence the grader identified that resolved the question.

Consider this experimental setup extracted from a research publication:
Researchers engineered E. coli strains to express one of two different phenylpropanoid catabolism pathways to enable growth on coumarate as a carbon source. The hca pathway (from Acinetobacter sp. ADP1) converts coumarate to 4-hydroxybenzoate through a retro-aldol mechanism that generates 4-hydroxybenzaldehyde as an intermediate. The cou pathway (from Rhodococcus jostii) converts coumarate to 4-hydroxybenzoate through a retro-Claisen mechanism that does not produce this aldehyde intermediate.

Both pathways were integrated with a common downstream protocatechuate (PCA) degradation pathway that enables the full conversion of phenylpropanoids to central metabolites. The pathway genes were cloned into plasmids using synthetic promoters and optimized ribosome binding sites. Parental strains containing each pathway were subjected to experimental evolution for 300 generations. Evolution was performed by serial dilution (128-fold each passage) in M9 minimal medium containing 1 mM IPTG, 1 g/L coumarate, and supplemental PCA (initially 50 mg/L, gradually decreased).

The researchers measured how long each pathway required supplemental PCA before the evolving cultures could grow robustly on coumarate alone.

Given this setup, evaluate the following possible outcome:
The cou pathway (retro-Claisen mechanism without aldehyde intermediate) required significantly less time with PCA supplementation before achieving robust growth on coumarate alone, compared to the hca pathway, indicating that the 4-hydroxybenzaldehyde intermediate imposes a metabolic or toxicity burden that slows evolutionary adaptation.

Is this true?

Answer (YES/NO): NO